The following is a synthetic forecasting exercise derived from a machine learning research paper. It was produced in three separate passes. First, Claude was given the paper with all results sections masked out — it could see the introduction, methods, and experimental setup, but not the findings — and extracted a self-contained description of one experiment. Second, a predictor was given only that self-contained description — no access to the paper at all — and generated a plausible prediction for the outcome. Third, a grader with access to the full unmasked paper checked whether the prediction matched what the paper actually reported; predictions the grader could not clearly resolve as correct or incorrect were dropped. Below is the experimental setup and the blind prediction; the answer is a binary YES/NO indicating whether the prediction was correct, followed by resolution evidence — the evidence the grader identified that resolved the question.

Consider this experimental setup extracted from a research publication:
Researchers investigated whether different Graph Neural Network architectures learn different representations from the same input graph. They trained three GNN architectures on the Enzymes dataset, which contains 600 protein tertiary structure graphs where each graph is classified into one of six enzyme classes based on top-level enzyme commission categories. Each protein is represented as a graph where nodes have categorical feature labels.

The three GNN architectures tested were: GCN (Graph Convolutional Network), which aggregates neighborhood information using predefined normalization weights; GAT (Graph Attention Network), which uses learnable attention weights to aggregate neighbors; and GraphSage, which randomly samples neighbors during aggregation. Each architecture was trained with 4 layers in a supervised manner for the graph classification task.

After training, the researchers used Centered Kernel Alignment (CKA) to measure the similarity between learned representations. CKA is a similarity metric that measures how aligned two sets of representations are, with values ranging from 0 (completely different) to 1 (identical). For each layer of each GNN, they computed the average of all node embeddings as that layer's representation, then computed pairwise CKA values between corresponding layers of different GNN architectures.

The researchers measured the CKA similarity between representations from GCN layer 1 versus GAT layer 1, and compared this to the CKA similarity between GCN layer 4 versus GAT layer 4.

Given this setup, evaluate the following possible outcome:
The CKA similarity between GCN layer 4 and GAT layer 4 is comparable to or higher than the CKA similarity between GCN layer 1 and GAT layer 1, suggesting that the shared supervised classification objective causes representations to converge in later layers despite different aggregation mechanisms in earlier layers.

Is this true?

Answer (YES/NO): NO